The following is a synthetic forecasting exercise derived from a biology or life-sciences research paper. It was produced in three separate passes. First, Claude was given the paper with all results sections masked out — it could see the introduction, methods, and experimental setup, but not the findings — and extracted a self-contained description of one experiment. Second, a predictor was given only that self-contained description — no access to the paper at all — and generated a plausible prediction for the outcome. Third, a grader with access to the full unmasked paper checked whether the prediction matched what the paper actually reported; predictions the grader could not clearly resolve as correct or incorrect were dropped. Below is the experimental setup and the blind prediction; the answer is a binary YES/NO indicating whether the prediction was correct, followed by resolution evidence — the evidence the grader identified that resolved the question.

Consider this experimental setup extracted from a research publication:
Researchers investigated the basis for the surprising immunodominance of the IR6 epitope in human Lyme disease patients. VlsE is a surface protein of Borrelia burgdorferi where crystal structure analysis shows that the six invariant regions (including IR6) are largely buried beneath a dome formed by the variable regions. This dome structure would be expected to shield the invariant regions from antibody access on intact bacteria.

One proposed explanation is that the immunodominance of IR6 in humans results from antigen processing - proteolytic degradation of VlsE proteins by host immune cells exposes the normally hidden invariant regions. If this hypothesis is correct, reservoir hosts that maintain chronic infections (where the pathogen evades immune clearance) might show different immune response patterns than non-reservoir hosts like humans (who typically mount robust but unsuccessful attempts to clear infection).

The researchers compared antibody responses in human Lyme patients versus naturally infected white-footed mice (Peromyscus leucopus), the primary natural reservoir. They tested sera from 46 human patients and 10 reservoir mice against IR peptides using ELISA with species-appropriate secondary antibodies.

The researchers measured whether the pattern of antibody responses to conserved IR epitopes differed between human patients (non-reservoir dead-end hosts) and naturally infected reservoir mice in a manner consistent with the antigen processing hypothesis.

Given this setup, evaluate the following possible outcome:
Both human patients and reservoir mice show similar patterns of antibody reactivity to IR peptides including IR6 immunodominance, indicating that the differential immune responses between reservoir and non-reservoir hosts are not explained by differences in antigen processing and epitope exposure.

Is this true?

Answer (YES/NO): NO